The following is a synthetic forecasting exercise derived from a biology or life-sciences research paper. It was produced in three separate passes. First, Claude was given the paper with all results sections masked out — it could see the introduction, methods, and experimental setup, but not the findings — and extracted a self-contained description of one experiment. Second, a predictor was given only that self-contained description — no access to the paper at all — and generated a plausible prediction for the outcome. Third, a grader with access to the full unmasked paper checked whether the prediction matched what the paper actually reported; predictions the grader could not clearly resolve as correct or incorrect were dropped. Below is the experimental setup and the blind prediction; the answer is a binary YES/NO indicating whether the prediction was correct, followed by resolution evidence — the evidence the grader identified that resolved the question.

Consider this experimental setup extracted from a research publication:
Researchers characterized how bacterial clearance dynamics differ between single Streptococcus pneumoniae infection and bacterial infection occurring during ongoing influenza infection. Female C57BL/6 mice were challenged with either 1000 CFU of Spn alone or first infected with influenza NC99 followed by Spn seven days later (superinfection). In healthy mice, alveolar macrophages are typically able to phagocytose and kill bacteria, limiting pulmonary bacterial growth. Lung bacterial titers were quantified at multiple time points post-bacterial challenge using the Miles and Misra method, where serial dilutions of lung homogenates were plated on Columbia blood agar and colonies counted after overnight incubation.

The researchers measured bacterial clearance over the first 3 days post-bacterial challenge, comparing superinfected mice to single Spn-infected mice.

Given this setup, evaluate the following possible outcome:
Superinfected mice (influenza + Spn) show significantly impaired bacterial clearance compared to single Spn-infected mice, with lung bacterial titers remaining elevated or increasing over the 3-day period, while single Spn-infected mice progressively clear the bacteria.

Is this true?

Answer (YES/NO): YES